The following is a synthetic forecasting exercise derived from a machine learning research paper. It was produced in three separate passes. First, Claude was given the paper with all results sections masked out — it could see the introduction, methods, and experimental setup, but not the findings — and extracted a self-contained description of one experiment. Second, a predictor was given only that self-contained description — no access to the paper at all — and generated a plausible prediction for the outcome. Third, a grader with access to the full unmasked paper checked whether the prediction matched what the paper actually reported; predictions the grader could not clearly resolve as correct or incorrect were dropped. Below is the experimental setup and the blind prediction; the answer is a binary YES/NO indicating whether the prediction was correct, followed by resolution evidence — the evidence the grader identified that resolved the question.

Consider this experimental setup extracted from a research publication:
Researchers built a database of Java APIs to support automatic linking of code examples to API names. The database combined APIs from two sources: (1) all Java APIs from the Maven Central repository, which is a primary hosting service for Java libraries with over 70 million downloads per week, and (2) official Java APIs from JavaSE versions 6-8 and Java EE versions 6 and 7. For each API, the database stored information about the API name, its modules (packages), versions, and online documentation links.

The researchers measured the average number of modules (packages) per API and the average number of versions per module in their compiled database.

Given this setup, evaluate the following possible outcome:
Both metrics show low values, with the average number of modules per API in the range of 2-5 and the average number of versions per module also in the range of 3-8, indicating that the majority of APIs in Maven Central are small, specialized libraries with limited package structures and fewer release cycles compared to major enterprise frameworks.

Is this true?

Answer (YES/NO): NO